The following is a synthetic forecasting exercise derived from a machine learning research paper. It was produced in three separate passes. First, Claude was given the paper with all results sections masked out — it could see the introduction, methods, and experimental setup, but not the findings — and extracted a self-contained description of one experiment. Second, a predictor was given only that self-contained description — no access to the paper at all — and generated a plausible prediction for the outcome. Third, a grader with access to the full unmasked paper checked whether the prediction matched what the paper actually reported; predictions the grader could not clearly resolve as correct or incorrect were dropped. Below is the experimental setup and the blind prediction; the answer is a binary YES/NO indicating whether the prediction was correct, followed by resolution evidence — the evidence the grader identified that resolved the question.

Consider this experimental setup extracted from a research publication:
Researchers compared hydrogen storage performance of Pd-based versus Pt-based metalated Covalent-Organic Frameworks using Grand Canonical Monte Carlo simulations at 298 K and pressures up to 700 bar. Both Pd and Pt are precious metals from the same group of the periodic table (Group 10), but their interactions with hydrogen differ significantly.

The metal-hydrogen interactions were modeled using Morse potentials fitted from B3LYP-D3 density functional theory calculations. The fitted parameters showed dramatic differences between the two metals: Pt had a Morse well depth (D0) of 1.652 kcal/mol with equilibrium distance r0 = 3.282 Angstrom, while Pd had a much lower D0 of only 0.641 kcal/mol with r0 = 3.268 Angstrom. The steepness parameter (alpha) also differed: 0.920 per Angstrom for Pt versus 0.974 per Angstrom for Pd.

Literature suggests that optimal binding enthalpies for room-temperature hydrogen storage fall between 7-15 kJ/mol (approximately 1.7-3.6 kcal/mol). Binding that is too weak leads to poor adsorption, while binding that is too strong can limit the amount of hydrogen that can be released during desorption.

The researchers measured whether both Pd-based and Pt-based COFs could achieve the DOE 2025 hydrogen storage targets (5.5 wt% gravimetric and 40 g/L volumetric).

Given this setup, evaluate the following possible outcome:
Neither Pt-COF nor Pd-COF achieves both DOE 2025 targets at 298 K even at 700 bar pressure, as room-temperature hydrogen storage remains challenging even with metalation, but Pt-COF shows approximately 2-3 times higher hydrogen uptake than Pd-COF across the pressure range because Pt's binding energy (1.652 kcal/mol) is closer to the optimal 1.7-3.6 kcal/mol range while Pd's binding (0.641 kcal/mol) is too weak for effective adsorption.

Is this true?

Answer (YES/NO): NO